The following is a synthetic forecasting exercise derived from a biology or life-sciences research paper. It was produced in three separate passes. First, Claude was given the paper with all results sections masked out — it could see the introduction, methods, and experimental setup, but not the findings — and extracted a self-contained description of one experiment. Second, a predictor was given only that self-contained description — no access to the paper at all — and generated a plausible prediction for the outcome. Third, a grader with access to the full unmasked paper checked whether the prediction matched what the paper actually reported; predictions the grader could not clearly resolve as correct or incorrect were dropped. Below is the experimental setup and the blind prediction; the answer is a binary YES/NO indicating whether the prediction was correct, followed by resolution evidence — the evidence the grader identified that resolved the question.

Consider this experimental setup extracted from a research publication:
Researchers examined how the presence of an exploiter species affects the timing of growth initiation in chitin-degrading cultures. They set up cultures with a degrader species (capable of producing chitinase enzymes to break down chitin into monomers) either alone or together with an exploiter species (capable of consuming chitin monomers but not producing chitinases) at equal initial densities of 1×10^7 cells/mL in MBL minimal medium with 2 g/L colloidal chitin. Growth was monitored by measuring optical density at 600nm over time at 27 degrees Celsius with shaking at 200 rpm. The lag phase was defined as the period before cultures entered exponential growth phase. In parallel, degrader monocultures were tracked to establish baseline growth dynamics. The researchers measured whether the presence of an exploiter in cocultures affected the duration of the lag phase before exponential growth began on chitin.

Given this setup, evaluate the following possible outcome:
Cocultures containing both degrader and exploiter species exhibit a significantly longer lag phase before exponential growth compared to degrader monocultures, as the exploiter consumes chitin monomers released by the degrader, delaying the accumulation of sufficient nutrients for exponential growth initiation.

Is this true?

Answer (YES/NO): YES